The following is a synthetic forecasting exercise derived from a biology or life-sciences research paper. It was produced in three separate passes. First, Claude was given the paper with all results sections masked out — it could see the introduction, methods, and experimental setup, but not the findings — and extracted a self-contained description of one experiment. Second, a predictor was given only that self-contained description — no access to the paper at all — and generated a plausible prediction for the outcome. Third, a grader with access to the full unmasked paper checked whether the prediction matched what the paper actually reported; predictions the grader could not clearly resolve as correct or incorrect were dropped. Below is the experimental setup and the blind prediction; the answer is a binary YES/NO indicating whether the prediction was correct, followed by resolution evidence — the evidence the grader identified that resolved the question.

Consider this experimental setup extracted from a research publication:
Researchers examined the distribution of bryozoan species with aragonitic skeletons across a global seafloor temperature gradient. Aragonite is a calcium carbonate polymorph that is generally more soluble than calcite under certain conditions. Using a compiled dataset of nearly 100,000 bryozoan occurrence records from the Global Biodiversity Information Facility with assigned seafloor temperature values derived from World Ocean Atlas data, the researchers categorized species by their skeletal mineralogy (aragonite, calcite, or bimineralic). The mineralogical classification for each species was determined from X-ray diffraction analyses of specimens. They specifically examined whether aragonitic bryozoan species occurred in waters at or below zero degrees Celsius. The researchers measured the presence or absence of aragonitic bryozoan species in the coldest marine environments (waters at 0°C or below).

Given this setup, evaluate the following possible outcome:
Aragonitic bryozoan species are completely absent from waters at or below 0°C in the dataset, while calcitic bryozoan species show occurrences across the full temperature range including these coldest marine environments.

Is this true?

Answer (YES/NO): YES